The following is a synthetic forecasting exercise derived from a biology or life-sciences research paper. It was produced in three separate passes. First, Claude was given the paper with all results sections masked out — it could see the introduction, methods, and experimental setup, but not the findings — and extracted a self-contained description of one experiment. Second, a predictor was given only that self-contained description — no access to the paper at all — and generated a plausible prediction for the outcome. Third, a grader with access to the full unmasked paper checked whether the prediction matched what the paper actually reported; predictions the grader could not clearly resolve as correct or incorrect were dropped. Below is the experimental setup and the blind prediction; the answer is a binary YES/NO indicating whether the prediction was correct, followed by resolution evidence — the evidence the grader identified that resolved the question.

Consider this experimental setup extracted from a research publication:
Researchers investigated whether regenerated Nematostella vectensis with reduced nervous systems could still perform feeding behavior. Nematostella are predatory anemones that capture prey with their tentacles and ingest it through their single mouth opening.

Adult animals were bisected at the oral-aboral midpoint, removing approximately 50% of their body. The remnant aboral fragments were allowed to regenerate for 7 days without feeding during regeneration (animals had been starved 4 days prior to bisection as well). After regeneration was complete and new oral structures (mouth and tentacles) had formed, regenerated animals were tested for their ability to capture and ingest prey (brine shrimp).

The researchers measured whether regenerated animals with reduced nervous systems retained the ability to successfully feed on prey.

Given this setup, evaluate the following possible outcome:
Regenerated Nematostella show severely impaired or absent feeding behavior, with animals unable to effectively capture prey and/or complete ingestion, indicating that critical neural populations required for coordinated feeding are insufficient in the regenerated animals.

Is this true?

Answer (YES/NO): NO